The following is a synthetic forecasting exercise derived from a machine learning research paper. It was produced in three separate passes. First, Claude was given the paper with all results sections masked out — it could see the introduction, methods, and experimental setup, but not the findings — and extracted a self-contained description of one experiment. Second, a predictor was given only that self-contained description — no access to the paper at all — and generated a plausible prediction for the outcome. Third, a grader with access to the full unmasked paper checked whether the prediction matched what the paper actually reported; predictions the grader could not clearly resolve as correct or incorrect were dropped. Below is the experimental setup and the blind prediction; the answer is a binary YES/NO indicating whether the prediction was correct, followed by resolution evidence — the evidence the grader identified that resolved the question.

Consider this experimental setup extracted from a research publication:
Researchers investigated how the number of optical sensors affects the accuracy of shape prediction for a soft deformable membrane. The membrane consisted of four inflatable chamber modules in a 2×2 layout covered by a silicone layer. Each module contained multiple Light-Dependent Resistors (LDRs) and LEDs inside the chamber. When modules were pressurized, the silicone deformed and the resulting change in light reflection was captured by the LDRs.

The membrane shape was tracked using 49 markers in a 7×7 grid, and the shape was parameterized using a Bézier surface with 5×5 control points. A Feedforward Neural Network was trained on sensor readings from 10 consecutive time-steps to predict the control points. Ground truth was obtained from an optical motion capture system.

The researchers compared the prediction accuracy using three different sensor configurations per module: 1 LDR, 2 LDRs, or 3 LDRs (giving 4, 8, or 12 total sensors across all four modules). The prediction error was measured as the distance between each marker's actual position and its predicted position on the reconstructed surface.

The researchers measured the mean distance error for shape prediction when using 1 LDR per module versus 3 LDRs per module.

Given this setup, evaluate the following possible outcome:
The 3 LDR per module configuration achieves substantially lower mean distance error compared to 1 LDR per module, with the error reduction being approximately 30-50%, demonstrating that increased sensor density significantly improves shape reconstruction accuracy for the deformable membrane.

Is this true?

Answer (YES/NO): YES